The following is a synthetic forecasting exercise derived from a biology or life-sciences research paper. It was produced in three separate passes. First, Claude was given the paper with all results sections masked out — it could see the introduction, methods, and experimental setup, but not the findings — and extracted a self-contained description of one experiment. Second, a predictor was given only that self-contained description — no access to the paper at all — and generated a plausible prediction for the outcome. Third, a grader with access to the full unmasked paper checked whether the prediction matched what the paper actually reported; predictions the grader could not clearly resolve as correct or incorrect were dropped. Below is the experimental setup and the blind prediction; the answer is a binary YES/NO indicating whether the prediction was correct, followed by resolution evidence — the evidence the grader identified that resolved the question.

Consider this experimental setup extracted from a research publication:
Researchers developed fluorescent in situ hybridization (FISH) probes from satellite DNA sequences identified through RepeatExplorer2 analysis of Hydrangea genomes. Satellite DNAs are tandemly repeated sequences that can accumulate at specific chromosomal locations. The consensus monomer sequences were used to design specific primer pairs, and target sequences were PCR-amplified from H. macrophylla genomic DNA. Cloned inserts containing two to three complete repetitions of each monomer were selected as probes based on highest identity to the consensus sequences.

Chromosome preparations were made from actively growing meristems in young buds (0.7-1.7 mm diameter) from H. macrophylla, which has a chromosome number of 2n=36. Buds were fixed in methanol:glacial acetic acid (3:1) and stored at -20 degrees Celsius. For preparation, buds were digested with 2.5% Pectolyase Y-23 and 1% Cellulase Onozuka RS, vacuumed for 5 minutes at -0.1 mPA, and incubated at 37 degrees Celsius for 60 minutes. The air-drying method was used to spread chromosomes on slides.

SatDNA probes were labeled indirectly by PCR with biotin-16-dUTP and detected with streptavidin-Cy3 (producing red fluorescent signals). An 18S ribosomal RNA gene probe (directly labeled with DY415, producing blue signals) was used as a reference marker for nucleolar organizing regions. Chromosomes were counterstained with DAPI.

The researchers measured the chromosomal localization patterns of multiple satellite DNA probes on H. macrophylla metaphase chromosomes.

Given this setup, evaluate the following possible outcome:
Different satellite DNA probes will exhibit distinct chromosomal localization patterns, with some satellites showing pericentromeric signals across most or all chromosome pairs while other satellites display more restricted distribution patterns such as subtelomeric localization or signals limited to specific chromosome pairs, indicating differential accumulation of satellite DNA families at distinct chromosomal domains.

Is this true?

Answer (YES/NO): NO